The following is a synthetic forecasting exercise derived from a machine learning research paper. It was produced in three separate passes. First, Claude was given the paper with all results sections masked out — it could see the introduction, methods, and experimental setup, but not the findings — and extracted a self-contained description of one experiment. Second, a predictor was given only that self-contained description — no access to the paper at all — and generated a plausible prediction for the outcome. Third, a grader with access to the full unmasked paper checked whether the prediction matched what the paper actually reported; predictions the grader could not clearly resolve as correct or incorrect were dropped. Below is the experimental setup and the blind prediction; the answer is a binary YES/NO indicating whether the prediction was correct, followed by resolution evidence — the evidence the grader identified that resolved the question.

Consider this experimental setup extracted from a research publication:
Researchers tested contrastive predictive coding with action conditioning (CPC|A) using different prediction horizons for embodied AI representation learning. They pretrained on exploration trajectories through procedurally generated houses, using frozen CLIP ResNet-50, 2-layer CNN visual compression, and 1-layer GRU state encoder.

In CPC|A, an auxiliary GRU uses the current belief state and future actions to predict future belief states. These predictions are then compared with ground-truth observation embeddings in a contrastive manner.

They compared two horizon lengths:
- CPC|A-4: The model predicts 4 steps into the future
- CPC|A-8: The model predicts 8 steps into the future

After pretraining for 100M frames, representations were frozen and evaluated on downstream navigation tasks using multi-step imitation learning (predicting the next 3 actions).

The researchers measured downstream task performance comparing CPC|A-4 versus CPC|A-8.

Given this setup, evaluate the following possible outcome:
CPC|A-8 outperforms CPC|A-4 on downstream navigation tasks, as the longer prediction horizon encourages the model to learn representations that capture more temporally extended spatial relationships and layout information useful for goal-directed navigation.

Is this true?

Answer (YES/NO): NO